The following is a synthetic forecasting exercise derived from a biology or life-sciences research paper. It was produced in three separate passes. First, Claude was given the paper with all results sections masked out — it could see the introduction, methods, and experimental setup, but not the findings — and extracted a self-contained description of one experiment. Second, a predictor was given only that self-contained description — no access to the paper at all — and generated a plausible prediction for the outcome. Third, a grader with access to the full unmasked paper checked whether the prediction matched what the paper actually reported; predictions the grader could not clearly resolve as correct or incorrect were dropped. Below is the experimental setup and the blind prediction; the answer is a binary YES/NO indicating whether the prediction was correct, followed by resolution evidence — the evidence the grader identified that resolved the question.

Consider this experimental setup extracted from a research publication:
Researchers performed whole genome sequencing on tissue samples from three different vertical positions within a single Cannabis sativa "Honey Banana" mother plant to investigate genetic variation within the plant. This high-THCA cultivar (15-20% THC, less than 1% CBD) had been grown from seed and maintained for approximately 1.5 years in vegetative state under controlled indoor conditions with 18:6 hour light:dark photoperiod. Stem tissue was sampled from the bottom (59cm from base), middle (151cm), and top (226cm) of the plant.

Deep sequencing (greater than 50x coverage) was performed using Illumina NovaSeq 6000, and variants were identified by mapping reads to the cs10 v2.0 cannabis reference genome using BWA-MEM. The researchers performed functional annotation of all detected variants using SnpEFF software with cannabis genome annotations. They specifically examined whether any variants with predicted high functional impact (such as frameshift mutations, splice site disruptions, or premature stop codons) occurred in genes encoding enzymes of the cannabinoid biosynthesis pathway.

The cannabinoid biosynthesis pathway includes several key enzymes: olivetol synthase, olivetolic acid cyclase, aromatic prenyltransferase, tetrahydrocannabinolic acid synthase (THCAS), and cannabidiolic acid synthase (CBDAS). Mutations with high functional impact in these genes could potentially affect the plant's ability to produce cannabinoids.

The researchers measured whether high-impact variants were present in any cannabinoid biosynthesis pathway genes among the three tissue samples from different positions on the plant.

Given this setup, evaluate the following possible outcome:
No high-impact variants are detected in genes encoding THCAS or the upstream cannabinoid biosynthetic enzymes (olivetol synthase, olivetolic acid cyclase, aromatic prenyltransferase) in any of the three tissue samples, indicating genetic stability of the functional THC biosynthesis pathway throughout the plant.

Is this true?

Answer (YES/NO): YES